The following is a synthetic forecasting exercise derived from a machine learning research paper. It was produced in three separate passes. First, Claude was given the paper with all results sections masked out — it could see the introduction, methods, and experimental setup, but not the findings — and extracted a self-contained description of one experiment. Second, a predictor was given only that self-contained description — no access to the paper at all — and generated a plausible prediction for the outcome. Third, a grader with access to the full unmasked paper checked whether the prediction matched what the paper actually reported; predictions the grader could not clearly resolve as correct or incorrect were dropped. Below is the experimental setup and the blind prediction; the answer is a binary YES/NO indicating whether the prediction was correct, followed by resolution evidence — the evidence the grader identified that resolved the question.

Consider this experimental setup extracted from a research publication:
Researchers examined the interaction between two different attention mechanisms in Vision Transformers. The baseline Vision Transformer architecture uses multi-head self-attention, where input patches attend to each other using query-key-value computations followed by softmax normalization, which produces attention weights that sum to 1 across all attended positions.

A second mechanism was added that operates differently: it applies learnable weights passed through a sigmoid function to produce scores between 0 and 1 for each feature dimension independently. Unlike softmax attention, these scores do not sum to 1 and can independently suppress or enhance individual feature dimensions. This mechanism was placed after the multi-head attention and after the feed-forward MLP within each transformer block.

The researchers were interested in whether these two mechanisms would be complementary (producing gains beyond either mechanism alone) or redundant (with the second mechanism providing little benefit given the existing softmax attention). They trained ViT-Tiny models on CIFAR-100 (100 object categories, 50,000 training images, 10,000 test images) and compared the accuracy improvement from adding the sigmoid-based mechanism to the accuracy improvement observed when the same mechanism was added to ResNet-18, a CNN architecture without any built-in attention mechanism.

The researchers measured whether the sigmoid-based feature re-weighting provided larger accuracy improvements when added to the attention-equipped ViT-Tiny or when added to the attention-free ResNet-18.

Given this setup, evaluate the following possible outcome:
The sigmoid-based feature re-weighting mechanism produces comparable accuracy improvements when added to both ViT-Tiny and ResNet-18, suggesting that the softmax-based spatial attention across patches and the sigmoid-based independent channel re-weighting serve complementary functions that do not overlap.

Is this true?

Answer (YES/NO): NO